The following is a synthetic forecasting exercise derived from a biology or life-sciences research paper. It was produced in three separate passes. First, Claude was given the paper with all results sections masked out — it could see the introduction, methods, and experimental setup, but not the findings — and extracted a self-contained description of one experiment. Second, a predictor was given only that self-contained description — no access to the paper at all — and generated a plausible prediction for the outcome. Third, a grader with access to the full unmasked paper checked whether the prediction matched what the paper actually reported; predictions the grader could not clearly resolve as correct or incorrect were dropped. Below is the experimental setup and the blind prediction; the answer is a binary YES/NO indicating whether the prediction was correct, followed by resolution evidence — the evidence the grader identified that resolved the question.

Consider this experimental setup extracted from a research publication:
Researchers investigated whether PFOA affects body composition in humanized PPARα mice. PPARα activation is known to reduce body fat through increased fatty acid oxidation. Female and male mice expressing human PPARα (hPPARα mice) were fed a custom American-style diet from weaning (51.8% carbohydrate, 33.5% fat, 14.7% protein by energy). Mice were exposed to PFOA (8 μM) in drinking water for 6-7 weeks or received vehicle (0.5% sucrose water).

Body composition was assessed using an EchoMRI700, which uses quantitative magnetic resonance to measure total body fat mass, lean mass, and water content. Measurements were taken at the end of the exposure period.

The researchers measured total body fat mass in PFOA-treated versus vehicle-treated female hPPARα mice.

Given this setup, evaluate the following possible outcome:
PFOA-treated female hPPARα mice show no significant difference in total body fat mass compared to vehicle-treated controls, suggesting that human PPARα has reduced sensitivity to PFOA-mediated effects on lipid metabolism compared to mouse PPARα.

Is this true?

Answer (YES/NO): NO